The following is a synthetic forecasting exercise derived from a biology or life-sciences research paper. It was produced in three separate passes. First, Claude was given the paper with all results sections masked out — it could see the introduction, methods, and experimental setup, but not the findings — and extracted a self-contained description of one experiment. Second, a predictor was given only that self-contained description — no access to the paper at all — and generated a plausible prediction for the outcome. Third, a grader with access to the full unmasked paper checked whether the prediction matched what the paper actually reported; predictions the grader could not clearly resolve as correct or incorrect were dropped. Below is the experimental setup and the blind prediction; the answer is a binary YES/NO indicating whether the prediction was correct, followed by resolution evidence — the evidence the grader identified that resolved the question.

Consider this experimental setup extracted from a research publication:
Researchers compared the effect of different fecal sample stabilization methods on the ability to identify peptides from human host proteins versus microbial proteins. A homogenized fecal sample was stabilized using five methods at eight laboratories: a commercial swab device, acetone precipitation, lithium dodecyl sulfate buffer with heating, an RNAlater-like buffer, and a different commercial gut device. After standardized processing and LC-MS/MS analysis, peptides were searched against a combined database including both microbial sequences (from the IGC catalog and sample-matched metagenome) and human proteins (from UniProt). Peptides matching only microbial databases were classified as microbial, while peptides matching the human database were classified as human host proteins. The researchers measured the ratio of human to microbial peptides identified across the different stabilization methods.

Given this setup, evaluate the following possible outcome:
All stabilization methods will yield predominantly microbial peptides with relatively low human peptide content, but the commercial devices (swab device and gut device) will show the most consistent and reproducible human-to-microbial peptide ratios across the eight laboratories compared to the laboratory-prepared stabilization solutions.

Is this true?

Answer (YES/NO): NO